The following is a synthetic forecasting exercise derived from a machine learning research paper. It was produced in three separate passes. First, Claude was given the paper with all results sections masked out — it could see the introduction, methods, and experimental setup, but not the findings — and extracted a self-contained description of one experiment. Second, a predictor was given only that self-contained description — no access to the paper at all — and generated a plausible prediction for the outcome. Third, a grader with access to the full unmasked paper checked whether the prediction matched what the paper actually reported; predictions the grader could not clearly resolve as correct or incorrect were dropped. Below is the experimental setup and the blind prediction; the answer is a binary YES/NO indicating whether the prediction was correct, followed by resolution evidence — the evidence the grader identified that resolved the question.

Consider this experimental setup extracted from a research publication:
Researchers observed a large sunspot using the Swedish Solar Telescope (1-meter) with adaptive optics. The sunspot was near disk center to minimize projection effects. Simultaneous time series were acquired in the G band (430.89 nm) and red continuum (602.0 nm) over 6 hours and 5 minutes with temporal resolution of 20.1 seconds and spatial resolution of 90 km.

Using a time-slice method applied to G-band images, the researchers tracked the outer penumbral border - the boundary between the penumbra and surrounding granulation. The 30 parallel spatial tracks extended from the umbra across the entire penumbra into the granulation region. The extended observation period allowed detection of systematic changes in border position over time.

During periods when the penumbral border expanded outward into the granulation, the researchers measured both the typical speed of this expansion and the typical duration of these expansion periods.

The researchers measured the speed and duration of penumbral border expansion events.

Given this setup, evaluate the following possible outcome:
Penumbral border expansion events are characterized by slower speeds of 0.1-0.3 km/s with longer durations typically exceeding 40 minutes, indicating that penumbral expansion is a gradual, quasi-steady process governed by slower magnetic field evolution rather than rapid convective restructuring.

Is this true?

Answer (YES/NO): NO